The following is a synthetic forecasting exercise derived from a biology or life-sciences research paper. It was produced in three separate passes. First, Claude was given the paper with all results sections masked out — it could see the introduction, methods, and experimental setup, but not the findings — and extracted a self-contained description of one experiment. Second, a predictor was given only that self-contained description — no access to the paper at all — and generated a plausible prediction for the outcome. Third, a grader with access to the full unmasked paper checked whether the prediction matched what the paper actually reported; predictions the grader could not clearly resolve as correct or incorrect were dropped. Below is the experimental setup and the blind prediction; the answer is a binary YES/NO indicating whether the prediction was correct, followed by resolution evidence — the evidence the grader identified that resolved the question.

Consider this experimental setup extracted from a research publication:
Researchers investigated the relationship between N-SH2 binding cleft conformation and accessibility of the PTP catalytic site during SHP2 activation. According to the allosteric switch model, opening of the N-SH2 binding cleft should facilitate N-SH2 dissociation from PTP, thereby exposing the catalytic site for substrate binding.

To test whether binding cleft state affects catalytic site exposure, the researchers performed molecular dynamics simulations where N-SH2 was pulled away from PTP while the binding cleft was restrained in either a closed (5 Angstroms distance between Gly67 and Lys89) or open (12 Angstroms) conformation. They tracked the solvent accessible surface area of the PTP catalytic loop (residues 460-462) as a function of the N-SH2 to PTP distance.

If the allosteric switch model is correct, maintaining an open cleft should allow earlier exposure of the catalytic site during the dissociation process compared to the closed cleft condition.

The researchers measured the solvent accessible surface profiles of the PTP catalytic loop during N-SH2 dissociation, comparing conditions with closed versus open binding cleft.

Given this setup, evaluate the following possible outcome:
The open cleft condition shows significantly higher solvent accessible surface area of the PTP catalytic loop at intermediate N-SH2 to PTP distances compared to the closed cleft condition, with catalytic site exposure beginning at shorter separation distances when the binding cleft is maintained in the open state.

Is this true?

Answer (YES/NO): NO